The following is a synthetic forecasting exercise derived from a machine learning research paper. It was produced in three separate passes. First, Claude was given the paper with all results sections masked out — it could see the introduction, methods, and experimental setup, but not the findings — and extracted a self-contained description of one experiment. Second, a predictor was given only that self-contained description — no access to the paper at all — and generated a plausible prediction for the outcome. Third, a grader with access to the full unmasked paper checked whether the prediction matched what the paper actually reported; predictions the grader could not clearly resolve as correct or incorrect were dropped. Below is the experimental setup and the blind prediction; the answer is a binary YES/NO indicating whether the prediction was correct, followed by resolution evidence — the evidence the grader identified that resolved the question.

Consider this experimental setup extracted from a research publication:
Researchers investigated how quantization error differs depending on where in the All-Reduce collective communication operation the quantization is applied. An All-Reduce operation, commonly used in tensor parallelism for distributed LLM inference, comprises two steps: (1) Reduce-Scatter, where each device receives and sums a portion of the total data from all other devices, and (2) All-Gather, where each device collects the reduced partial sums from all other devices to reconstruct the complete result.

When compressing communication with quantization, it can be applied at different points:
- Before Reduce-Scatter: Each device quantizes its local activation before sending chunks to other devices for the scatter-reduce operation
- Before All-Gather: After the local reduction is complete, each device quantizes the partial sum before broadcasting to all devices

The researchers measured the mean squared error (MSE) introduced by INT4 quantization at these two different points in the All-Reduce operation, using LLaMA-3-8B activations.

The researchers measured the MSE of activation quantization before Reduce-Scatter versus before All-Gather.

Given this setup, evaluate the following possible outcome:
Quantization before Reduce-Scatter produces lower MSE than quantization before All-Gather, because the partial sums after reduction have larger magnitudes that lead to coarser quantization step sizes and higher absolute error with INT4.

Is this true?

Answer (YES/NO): NO